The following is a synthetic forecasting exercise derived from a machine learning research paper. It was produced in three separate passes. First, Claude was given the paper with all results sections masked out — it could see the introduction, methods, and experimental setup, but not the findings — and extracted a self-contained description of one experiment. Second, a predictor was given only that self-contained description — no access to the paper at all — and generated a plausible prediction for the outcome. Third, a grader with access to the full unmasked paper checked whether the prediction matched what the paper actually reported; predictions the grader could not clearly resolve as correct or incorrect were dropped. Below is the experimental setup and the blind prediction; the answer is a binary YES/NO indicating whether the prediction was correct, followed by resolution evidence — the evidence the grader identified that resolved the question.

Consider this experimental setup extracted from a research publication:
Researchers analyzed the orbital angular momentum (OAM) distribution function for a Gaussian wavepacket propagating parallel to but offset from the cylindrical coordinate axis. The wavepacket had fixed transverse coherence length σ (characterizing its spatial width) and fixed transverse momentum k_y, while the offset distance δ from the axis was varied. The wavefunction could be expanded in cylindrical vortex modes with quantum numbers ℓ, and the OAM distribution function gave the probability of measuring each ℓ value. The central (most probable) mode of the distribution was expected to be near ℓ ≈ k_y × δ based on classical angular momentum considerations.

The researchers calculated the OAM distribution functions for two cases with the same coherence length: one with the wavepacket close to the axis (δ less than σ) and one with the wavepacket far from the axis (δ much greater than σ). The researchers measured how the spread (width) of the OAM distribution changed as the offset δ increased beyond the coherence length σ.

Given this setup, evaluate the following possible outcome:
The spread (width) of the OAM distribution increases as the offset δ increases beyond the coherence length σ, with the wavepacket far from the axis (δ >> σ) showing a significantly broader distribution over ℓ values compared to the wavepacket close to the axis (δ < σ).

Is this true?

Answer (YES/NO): YES